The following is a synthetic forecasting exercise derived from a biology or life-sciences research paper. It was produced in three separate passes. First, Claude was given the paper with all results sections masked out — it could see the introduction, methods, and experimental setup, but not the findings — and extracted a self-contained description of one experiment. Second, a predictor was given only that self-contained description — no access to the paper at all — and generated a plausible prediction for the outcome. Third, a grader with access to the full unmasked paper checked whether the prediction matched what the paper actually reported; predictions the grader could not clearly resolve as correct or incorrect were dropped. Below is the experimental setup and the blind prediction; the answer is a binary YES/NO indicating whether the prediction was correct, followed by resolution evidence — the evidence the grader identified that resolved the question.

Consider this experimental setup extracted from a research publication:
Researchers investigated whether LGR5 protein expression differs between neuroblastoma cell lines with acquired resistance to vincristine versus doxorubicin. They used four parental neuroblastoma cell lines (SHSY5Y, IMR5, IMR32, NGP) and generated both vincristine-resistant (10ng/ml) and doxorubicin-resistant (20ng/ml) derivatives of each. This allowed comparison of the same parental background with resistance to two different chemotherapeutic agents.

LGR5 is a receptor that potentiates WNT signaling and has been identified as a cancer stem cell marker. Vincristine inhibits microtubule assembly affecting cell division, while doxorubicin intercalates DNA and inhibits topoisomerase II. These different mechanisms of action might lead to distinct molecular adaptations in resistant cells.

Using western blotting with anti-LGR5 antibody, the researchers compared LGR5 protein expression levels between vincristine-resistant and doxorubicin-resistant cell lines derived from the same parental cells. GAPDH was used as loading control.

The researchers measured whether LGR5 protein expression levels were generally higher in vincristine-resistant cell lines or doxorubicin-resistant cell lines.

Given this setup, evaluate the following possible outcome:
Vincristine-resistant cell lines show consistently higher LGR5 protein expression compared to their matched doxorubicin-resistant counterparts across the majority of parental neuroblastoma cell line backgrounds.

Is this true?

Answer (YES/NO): YES